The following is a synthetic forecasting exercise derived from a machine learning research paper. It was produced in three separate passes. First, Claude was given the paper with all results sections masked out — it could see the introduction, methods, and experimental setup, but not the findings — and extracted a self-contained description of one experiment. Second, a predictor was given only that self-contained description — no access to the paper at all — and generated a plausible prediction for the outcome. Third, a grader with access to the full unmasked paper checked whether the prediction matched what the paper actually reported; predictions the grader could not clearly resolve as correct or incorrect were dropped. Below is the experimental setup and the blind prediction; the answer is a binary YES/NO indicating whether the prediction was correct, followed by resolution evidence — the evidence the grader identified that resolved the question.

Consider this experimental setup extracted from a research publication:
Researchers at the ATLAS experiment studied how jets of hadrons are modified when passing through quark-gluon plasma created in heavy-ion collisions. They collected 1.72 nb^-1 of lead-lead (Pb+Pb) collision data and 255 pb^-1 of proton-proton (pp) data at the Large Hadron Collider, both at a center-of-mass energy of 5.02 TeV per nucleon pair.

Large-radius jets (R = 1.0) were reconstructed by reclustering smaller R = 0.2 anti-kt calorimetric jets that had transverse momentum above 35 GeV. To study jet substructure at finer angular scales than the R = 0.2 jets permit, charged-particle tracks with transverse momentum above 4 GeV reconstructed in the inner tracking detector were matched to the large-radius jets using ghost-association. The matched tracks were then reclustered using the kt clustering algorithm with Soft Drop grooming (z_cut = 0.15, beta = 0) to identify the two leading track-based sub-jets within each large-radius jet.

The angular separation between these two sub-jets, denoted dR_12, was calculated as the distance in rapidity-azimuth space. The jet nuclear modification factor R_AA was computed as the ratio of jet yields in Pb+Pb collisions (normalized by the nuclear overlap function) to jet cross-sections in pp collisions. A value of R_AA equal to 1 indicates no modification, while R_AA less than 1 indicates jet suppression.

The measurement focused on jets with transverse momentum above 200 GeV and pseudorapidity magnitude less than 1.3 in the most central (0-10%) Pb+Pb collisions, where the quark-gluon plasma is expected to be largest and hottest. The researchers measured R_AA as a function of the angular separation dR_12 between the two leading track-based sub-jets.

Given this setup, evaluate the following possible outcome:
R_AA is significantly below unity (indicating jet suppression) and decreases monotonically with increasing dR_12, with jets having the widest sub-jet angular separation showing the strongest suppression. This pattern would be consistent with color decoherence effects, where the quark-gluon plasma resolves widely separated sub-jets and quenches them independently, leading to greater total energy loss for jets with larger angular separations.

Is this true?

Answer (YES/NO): NO